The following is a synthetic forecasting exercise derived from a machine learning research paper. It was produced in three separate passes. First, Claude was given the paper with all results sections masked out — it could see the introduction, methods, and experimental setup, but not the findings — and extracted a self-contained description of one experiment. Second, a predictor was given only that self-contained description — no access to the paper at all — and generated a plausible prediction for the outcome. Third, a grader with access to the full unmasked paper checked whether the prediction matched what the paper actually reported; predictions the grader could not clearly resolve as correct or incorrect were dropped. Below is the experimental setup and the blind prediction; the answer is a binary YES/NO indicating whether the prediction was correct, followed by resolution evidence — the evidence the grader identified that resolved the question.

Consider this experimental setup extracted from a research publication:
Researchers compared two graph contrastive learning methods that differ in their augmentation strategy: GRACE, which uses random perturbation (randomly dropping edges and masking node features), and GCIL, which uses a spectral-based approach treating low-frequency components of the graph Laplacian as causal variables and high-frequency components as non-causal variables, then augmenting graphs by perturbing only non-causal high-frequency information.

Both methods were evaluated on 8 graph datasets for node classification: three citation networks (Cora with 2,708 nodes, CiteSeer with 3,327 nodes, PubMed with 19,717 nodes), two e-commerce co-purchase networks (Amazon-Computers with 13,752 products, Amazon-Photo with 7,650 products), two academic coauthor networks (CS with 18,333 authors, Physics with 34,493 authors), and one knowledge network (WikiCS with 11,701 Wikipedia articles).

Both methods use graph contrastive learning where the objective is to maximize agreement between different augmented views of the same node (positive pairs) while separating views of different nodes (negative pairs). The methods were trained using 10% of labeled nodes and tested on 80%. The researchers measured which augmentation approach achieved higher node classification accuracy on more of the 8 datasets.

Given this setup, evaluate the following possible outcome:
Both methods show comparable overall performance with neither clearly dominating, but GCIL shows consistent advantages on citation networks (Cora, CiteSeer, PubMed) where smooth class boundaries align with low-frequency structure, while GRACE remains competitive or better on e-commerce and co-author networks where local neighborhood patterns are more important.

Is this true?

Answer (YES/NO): NO